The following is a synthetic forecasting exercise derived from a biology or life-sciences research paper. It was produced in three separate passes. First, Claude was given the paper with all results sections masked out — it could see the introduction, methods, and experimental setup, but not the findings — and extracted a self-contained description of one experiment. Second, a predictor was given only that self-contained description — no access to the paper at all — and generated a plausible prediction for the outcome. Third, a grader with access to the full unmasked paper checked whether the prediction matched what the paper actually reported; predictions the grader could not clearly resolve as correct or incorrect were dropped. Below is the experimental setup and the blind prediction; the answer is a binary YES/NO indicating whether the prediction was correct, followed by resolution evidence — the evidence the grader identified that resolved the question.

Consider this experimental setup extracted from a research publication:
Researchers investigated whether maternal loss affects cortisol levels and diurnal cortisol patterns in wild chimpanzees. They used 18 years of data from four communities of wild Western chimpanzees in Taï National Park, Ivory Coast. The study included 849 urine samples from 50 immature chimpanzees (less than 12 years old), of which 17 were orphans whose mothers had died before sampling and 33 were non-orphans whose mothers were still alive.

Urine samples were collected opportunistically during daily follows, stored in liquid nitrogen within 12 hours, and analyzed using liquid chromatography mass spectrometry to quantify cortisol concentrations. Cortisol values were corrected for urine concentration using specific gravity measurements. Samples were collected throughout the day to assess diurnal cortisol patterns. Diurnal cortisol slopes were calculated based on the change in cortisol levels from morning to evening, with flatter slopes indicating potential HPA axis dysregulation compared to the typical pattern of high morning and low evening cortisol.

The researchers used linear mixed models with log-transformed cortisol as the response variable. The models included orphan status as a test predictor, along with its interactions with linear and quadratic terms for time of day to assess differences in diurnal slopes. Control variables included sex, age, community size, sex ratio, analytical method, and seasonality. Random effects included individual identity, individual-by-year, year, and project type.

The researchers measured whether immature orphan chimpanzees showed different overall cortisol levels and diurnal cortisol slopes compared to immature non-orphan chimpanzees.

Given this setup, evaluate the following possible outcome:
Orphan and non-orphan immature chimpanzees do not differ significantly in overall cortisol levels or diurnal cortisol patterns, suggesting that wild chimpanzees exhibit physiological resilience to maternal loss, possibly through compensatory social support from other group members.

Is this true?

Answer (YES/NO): NO